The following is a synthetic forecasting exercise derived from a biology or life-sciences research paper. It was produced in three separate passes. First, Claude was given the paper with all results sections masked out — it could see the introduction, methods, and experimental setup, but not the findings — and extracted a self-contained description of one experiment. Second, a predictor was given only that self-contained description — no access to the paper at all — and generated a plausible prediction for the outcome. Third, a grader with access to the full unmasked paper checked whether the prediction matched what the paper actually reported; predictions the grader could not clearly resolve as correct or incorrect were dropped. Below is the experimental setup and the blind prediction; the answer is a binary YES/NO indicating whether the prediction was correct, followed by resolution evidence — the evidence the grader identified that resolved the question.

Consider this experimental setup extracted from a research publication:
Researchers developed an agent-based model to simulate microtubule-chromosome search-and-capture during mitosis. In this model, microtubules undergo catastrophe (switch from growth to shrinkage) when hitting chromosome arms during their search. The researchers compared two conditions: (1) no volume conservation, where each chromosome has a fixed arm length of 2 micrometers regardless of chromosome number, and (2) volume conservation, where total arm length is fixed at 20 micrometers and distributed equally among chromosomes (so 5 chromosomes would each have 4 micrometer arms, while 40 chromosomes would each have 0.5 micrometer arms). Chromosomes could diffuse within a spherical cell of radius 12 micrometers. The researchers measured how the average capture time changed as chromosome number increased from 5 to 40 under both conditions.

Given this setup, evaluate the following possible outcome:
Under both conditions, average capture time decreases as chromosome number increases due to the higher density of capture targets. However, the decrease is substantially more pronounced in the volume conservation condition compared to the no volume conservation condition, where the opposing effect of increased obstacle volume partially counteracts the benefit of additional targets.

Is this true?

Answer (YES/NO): NO